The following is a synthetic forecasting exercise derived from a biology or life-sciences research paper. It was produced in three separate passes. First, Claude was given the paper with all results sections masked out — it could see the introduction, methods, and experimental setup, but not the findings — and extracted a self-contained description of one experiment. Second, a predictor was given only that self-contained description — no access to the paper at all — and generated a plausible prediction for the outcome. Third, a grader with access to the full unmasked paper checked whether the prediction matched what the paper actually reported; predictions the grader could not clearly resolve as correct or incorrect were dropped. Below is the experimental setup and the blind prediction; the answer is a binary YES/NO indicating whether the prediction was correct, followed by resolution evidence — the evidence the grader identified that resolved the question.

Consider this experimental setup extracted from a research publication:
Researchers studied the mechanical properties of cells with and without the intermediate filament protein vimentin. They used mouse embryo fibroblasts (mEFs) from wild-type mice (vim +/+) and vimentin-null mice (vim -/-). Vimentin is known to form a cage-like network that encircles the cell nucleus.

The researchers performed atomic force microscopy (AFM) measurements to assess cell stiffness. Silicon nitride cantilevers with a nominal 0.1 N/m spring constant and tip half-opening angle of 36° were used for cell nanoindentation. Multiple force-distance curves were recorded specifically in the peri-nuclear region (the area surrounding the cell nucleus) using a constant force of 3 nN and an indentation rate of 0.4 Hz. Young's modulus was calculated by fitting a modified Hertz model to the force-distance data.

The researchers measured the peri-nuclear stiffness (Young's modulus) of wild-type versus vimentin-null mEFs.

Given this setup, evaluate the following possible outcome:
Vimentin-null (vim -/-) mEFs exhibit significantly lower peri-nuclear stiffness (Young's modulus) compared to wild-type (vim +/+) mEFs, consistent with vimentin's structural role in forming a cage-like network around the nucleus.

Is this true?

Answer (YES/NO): NO